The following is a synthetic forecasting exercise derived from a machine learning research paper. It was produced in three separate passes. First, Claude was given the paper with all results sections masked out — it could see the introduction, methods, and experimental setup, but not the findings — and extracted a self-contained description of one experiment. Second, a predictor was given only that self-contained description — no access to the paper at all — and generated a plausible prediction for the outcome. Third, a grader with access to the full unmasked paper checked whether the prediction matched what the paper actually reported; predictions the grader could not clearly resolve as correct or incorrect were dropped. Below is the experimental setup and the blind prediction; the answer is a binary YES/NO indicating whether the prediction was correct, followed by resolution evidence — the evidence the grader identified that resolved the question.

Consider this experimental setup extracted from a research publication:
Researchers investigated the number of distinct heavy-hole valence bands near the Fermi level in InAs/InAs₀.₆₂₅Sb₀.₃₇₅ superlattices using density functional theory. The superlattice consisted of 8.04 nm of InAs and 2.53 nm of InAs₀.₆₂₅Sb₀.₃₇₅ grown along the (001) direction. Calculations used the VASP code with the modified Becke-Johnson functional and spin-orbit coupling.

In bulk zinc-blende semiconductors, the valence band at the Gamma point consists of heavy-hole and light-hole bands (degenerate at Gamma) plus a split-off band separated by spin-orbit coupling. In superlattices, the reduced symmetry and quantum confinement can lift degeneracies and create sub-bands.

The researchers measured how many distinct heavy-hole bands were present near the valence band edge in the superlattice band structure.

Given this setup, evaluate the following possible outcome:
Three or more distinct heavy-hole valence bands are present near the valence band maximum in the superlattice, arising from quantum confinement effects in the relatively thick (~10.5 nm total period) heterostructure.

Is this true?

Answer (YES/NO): NO